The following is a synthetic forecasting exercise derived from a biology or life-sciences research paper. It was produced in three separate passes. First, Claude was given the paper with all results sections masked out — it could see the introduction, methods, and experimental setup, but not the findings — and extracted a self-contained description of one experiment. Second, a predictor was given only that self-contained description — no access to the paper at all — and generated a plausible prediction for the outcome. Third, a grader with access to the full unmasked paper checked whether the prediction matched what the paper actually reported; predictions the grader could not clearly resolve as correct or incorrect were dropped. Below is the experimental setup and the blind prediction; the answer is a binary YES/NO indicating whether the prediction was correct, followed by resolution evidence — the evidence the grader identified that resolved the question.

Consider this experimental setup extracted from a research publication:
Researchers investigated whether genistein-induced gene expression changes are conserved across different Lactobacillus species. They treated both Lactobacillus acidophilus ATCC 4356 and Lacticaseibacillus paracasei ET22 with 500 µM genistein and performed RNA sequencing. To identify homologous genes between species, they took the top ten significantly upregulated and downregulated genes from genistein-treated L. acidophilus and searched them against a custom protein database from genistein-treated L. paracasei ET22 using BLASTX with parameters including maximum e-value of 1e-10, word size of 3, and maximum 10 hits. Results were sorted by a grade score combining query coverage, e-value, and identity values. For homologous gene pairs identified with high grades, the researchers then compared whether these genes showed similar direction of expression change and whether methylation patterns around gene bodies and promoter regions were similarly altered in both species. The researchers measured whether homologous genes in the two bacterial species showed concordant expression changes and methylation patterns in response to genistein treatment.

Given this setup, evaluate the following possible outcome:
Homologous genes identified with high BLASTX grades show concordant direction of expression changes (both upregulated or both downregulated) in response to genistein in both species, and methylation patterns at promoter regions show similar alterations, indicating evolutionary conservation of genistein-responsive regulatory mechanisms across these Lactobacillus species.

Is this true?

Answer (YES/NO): NO